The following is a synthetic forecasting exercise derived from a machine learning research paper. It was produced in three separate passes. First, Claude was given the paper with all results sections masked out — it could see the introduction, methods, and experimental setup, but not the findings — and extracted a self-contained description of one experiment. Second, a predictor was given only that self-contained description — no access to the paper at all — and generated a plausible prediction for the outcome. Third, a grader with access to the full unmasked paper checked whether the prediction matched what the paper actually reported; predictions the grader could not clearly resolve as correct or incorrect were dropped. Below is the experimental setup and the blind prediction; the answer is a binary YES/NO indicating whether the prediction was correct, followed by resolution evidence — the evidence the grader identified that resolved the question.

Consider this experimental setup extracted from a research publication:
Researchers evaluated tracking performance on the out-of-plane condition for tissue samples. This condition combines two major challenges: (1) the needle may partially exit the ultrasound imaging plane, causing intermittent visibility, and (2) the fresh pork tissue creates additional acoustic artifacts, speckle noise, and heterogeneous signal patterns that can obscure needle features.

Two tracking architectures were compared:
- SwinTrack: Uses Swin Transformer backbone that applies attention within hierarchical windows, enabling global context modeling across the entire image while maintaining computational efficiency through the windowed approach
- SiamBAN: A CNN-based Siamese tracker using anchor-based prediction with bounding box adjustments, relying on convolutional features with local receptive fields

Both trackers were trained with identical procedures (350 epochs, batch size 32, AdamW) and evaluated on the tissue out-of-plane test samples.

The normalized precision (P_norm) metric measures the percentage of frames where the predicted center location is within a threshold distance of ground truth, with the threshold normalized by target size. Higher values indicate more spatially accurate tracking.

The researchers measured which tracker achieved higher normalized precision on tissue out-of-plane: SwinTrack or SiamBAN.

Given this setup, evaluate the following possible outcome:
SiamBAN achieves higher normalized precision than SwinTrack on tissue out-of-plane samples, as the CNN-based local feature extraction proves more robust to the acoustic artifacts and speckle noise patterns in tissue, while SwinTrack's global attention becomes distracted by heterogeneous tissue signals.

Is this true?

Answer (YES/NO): NO